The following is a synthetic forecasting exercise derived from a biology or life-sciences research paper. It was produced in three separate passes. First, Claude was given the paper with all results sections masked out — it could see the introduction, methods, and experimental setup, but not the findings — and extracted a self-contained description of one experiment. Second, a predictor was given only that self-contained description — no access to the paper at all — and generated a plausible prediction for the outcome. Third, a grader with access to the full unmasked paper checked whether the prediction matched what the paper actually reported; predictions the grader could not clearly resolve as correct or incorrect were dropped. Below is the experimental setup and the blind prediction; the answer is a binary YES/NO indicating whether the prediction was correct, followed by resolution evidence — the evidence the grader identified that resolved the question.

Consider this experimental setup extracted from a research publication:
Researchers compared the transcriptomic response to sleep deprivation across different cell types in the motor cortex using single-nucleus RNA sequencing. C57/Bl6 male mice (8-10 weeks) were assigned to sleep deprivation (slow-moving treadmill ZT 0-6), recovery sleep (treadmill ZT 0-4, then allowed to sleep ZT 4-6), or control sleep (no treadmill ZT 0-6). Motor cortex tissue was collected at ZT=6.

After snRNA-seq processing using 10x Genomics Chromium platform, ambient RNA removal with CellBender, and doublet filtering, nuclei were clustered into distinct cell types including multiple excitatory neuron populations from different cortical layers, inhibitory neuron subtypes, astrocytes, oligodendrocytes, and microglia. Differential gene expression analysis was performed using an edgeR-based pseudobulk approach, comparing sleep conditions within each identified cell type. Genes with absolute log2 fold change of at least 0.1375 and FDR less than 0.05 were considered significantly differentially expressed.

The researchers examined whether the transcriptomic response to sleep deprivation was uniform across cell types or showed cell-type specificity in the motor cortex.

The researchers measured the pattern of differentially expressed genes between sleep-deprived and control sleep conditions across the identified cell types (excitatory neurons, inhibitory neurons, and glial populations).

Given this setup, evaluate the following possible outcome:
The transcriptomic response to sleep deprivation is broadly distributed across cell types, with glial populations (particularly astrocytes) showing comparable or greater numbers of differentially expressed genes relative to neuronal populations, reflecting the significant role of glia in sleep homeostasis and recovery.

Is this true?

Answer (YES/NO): NO